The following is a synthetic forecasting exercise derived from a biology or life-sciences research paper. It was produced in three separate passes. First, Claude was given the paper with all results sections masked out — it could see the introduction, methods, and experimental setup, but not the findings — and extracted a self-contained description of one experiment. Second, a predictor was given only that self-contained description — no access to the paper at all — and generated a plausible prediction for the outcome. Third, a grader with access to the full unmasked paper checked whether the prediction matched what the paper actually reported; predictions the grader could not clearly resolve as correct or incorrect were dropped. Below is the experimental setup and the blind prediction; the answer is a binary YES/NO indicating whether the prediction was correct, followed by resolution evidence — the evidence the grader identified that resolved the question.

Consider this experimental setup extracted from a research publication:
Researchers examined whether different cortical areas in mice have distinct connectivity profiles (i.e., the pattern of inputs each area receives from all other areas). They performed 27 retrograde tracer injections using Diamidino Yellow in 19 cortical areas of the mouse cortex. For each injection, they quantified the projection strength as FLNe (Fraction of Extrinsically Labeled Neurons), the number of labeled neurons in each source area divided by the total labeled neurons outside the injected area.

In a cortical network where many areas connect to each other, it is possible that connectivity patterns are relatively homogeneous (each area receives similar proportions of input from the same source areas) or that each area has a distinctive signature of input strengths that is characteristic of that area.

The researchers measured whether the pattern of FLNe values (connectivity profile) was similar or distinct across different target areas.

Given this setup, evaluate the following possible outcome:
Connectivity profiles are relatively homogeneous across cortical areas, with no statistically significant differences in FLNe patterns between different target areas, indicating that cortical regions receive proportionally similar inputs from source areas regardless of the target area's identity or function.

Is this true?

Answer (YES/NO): NO